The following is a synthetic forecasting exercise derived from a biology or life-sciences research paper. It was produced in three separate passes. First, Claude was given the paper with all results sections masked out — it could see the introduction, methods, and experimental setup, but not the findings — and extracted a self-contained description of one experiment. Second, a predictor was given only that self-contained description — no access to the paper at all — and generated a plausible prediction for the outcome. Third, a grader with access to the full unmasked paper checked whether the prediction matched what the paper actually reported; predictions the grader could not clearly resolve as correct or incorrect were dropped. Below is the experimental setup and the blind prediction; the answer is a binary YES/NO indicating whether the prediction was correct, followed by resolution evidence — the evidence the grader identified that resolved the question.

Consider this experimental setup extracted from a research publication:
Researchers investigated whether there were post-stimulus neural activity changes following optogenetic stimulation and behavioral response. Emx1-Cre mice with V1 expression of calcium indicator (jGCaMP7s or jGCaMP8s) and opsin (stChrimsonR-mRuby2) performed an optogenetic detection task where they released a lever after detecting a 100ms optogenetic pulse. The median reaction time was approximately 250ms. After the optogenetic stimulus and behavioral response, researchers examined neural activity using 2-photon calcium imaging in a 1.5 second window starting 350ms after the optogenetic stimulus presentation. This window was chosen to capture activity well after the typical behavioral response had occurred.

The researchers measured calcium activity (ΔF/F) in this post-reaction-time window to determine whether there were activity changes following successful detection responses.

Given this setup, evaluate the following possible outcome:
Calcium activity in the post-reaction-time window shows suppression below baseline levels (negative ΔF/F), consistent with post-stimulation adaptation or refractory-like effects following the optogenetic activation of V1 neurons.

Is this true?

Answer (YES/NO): YES